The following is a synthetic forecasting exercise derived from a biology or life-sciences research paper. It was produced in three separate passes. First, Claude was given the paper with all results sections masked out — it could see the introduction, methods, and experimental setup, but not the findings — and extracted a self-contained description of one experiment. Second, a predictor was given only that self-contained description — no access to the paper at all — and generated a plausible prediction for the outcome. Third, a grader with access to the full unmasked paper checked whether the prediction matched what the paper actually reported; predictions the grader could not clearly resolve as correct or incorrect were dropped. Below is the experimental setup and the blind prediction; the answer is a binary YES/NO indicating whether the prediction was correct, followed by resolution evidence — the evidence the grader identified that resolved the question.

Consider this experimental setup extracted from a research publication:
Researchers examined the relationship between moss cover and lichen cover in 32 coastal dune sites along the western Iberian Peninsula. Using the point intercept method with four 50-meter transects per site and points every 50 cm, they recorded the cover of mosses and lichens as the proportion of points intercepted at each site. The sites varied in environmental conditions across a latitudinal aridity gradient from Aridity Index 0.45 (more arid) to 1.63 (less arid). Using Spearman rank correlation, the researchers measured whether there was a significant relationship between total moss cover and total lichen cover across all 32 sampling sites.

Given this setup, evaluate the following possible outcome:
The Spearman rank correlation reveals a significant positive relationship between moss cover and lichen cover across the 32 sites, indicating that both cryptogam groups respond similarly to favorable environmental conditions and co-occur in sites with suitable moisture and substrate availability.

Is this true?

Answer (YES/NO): YES